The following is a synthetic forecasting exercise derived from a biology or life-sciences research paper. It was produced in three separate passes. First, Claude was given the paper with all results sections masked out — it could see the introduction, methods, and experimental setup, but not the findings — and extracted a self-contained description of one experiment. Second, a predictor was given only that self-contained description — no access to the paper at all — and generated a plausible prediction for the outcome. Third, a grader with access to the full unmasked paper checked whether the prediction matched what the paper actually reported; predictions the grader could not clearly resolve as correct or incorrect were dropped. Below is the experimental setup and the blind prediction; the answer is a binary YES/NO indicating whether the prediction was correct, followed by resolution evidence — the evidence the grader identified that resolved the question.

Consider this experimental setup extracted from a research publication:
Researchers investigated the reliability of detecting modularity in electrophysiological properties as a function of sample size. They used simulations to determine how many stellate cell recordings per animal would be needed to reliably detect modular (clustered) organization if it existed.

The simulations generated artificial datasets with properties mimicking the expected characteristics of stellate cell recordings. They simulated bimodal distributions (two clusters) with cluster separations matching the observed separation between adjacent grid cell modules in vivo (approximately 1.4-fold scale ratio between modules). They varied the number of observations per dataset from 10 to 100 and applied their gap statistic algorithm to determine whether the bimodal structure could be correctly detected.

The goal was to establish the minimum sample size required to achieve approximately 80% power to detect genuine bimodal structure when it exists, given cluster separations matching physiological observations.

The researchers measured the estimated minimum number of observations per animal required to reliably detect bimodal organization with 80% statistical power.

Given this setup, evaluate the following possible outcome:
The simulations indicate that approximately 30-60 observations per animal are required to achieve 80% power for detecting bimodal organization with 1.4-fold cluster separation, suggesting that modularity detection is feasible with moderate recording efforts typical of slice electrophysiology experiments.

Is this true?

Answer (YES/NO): YES